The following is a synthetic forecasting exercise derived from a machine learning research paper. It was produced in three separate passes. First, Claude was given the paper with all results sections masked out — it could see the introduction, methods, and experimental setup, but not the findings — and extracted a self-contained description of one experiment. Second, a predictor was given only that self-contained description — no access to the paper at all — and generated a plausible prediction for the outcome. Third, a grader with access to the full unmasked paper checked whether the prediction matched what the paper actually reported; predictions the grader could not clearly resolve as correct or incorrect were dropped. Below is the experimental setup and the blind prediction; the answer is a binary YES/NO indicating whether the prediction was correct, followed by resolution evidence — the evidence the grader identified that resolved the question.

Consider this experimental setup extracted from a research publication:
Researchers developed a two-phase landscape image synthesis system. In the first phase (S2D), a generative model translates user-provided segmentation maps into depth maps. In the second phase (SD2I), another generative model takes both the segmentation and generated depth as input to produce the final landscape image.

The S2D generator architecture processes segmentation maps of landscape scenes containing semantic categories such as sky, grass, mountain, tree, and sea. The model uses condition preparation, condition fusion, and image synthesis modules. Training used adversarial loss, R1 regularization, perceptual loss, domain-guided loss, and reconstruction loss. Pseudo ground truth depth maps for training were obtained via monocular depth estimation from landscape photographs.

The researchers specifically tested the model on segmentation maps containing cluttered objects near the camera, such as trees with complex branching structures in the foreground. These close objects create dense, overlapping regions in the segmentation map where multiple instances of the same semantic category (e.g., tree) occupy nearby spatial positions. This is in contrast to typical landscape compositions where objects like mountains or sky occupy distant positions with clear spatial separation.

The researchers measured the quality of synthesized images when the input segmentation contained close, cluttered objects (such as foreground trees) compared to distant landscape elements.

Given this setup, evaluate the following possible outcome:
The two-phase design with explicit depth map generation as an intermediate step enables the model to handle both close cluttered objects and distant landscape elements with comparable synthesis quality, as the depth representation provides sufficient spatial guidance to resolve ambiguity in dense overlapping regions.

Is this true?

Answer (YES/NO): NO